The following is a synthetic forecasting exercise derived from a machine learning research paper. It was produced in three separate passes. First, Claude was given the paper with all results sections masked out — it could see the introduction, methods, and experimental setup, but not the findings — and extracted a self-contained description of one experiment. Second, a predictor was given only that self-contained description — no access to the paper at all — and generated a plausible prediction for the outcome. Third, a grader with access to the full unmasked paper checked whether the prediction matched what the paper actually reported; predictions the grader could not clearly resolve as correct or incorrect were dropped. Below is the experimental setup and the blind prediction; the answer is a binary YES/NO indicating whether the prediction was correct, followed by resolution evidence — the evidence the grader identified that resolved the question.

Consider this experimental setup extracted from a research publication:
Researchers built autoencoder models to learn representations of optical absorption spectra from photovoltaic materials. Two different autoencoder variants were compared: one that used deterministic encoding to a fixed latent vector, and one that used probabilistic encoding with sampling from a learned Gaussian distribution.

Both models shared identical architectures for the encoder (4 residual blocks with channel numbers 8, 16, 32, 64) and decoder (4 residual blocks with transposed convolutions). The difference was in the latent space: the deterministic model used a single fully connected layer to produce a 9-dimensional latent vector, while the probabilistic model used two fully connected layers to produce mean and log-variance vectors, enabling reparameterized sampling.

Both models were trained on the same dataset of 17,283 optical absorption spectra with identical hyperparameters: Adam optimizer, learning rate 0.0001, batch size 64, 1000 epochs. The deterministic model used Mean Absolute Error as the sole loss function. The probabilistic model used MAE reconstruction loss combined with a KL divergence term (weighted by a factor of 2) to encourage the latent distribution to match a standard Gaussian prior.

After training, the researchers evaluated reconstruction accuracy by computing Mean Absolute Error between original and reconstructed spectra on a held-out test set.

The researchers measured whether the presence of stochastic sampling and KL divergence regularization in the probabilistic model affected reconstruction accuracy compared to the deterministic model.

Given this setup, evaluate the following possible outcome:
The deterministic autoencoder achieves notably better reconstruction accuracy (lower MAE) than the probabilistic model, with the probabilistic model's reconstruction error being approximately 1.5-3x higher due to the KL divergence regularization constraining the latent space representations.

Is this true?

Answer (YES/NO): NO